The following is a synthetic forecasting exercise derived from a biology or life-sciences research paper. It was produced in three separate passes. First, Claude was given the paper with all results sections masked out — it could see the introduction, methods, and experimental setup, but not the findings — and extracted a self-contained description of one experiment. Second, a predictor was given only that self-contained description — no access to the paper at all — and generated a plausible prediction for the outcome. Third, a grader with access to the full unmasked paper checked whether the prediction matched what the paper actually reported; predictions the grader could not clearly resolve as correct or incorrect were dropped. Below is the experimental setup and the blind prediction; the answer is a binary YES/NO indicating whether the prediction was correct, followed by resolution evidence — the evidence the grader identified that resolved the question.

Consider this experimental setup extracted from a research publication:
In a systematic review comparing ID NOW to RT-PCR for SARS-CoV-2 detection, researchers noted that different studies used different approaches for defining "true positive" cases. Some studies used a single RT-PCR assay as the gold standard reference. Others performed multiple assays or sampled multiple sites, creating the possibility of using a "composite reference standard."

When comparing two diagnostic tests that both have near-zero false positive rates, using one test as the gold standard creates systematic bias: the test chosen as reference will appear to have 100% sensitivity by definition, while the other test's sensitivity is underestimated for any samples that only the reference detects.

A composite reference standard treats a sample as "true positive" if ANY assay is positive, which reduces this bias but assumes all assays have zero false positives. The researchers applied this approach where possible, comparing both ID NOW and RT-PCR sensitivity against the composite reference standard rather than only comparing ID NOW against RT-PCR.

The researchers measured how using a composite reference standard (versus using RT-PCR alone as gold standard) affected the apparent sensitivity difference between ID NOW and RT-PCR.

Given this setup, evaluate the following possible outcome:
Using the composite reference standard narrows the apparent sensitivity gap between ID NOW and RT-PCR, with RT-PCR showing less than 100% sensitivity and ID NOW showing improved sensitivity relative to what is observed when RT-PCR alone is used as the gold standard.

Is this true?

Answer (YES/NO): YES